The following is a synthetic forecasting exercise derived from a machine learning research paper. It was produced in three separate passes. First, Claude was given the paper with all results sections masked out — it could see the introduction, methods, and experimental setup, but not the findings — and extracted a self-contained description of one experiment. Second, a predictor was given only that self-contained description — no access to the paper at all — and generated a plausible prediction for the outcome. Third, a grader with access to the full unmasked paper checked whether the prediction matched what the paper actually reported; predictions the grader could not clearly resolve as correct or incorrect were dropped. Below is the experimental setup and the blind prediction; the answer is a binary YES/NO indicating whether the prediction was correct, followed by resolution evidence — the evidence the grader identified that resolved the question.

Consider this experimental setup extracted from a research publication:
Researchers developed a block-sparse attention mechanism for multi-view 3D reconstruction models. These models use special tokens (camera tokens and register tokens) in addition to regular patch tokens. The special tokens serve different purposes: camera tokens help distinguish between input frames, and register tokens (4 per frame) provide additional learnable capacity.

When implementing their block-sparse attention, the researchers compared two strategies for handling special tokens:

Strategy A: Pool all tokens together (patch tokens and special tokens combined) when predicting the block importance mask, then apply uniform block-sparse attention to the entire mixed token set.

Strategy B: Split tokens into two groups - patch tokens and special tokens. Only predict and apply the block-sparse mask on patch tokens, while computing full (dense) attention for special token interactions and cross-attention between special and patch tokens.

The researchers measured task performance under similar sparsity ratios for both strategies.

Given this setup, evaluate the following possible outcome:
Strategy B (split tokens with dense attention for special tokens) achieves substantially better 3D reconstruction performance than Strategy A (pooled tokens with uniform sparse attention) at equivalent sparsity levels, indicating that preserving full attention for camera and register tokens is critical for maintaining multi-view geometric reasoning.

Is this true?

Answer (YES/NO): NO